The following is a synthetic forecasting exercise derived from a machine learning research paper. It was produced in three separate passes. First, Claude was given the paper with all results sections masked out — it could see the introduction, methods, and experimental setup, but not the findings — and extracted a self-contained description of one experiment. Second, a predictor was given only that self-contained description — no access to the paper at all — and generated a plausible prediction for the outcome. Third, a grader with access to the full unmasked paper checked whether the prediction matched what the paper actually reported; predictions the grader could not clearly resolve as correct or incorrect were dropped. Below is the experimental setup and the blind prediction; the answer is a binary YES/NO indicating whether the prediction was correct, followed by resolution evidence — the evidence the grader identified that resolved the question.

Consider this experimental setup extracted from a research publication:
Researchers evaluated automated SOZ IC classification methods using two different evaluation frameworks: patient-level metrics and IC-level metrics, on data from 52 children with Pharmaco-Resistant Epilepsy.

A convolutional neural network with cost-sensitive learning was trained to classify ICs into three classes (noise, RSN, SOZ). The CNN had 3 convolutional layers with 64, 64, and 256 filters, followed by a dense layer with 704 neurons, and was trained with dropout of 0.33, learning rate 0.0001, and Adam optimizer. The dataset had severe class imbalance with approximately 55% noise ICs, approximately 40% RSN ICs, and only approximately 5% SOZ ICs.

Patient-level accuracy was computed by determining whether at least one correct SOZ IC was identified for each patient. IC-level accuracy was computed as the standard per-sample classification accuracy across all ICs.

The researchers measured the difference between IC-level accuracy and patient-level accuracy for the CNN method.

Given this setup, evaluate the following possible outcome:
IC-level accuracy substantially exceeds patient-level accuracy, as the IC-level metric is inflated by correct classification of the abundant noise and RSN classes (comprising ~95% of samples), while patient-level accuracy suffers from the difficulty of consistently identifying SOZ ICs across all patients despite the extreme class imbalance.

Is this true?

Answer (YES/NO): YES